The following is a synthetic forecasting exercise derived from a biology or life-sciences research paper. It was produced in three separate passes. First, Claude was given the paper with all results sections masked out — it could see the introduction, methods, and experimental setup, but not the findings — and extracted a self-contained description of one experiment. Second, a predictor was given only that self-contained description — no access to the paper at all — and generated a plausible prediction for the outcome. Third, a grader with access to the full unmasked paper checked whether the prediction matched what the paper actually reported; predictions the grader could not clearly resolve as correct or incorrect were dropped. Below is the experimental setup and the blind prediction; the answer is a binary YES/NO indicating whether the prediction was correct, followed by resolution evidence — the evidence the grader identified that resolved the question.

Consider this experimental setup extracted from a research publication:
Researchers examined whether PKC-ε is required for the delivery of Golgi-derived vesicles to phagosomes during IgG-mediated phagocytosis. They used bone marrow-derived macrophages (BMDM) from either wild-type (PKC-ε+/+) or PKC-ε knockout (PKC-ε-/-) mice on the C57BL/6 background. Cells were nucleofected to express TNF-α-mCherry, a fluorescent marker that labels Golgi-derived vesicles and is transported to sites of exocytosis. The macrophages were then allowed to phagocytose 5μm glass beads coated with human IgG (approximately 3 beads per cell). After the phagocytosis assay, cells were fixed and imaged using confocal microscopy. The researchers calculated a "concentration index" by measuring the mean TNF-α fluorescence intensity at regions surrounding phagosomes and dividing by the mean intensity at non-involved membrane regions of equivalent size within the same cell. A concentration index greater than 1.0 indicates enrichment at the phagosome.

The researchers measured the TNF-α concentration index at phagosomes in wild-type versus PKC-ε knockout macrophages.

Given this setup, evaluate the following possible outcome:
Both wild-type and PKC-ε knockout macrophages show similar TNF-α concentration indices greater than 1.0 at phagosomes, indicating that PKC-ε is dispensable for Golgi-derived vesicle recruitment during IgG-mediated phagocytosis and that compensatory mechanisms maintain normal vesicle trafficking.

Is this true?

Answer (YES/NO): NO